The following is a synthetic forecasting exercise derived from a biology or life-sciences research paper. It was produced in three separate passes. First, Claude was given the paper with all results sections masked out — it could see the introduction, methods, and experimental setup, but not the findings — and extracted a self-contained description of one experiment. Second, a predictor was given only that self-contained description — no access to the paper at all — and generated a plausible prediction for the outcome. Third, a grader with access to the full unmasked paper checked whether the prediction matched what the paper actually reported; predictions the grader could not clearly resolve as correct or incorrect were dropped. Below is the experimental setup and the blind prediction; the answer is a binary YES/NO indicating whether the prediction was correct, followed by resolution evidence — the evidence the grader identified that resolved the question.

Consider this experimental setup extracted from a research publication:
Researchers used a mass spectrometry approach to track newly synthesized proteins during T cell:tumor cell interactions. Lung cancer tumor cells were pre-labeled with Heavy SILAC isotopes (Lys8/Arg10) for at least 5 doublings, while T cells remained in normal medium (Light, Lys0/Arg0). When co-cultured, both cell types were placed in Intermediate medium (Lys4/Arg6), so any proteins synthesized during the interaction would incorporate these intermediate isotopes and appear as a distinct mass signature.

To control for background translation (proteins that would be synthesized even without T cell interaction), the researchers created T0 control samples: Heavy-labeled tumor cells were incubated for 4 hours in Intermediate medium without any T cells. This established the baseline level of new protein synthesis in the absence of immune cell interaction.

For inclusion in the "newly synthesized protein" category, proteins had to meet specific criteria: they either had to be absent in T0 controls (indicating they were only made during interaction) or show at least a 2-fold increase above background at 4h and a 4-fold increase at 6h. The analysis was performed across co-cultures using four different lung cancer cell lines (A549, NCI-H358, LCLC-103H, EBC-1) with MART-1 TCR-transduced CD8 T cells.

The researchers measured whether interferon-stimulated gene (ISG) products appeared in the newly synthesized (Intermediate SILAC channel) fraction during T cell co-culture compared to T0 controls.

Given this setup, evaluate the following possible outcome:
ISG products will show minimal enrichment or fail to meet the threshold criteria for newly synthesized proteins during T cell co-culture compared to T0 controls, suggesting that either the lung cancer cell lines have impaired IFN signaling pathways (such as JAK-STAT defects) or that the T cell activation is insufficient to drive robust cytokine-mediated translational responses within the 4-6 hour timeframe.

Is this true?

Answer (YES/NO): NO